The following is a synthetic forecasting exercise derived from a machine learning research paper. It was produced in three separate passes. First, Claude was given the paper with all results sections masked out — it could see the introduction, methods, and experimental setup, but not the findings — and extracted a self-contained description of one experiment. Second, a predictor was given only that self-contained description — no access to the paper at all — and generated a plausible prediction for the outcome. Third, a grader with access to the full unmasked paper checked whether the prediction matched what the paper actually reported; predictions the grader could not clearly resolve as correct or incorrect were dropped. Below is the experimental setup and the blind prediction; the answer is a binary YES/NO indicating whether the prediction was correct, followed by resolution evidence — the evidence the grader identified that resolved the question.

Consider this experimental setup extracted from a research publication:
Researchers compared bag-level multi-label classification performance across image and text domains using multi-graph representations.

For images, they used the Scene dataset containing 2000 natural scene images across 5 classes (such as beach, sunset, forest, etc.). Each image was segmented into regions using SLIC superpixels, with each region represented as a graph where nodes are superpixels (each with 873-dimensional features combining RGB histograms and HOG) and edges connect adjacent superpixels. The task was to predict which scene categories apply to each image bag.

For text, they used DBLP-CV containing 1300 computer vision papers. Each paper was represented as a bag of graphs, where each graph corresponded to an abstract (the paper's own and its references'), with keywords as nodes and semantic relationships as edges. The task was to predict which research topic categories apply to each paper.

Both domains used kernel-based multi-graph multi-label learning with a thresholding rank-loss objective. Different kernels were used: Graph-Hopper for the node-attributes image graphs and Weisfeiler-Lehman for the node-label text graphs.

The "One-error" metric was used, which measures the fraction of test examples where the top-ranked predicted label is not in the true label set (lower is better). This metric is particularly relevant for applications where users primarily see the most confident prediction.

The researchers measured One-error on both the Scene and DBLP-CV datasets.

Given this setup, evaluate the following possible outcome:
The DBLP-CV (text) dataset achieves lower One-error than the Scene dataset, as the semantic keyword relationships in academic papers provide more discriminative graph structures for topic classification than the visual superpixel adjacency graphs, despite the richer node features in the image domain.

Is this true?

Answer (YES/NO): YES